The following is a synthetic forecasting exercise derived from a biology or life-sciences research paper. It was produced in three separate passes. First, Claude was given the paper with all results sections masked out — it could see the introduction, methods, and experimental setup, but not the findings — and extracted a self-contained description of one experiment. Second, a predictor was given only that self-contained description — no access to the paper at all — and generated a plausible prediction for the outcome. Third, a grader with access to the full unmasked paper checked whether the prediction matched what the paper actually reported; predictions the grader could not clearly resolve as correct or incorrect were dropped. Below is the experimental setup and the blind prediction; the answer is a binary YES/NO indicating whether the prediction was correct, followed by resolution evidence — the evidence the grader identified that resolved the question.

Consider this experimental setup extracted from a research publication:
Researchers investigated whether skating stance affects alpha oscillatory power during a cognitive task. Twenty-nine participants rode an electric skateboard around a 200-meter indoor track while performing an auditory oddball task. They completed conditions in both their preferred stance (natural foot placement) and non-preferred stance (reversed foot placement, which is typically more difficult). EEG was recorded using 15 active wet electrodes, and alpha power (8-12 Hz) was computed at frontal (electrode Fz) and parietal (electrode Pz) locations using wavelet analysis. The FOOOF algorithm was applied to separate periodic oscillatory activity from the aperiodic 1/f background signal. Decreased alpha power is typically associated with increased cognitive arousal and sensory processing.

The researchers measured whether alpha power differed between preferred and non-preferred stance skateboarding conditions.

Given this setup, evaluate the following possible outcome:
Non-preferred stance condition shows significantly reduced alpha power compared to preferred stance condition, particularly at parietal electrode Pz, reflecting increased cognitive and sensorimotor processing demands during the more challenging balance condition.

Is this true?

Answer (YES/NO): NO